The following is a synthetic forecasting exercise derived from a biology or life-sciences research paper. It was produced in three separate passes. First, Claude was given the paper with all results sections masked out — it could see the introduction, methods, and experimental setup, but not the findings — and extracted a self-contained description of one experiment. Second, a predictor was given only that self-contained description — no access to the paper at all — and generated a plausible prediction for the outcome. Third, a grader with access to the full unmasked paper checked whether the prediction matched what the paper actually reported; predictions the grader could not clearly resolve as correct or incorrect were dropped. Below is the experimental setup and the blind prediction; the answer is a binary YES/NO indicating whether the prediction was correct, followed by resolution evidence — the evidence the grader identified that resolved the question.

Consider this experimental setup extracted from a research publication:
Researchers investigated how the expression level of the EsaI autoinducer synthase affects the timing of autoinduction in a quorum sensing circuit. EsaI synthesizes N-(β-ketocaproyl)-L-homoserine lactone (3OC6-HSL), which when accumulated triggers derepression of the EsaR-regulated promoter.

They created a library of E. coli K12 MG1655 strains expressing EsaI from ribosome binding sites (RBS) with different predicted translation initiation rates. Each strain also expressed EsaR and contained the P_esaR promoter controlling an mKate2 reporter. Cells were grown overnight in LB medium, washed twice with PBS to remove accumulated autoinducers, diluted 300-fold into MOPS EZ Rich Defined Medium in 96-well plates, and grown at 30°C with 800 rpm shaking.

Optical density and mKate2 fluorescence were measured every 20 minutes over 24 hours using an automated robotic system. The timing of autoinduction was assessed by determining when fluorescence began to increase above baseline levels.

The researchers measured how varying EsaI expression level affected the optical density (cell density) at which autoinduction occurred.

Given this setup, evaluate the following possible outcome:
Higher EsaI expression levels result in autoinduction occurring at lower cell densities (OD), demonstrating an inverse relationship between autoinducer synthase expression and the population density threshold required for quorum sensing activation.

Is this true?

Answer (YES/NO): YES